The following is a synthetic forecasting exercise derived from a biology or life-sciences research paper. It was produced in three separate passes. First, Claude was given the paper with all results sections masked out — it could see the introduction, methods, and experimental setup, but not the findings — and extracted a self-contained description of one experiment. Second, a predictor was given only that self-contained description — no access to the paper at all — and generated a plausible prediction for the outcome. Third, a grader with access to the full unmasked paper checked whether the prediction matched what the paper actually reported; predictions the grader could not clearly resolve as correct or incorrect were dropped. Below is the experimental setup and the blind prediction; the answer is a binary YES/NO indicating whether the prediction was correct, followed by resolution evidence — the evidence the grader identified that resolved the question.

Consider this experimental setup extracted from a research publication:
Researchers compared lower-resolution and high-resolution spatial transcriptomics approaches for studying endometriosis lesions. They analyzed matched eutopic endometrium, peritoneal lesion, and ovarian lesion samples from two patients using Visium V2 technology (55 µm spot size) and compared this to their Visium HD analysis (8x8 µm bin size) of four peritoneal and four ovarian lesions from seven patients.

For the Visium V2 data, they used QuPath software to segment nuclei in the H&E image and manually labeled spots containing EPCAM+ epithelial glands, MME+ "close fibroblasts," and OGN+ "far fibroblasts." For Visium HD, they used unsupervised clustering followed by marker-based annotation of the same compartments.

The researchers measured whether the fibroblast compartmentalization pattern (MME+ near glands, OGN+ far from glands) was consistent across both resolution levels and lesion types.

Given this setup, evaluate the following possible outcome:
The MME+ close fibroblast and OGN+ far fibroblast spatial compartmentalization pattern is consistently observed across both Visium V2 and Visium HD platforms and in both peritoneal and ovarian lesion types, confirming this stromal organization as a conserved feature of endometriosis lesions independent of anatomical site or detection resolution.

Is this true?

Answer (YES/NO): YES